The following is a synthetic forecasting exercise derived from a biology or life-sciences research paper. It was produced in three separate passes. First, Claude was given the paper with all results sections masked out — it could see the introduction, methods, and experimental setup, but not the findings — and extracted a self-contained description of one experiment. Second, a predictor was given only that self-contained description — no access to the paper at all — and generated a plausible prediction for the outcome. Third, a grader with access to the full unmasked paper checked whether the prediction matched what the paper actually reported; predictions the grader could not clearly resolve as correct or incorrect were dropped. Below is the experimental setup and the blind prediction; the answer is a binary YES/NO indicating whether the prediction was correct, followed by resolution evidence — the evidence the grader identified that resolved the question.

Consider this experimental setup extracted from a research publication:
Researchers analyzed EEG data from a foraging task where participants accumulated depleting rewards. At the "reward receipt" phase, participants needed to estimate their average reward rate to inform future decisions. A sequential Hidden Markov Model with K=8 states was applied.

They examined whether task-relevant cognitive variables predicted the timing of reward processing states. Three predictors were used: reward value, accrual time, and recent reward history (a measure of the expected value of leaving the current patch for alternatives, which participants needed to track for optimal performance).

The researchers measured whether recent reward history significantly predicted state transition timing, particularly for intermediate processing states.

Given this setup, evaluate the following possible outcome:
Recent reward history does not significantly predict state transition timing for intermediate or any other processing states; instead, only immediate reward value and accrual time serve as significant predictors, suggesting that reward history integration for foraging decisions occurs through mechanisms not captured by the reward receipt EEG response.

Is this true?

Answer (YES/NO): NO